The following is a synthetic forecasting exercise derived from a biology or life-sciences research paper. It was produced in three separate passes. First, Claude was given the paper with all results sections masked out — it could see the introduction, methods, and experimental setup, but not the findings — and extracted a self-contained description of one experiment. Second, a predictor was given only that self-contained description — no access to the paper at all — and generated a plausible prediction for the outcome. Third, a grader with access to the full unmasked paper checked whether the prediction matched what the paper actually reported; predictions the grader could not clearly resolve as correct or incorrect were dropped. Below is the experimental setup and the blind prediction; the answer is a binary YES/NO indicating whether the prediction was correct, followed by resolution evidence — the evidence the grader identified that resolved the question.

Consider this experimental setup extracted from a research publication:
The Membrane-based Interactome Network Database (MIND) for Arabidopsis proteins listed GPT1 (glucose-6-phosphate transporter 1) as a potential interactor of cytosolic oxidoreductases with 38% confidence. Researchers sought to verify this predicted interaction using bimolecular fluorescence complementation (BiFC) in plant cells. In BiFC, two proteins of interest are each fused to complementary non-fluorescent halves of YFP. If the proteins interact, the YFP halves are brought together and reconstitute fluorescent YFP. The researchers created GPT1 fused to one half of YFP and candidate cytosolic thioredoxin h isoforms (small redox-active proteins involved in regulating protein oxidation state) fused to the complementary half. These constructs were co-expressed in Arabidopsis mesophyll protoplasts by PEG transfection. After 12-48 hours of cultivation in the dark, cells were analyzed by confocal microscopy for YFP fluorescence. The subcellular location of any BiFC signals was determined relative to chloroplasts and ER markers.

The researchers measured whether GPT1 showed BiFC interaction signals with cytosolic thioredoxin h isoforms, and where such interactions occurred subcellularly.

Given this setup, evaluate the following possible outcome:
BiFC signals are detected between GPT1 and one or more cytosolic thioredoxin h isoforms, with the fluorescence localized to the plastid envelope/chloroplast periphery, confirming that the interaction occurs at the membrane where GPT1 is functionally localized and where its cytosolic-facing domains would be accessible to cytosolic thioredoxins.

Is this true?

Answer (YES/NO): NO